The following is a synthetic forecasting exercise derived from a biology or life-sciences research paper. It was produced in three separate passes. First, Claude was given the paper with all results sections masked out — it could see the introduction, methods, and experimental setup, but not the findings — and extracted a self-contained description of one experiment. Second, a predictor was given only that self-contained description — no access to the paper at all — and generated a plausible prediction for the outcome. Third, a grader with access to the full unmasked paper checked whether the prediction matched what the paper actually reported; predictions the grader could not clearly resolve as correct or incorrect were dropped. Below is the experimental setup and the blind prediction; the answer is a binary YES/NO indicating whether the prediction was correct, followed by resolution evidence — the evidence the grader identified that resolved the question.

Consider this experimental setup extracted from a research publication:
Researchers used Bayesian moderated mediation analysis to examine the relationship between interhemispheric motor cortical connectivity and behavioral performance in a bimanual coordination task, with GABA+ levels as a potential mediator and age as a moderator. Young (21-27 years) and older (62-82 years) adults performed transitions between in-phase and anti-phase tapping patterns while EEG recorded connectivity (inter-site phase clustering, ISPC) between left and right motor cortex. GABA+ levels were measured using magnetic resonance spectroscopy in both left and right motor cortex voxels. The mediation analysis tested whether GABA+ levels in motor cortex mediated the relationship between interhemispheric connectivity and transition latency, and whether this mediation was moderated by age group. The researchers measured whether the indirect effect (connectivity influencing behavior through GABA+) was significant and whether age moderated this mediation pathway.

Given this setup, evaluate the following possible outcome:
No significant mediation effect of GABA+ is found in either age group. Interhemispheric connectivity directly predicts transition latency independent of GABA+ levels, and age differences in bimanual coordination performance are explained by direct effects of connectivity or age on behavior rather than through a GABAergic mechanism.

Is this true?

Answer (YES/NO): NO